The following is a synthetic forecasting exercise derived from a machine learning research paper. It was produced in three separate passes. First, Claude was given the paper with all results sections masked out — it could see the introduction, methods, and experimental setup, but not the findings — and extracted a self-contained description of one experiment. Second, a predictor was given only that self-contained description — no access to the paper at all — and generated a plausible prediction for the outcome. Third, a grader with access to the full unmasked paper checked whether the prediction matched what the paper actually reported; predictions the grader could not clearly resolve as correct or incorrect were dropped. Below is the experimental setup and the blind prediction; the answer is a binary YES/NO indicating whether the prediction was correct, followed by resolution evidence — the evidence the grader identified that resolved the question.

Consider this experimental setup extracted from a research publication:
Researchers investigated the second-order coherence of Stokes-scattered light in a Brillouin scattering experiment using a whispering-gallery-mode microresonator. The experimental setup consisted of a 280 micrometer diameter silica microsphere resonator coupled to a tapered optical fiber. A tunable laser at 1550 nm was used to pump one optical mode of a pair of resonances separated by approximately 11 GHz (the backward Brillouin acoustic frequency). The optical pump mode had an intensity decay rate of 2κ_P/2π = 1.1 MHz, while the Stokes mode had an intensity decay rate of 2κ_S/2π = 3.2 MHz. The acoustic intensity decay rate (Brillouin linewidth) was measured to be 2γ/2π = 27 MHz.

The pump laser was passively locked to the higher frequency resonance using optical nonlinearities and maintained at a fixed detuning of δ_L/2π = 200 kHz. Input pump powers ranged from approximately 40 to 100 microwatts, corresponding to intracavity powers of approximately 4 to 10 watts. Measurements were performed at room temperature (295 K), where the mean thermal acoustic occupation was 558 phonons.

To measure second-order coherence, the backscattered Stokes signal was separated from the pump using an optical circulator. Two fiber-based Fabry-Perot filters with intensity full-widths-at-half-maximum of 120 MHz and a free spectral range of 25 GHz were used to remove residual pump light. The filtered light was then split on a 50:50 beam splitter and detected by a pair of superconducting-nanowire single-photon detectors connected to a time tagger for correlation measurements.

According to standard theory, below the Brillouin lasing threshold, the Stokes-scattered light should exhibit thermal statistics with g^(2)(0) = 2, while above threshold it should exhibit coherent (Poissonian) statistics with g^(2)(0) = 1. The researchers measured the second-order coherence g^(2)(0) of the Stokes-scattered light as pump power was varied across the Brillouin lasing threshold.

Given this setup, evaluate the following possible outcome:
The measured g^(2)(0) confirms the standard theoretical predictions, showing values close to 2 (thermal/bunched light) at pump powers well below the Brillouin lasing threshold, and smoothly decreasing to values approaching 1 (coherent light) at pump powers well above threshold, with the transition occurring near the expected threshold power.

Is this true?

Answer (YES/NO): NO